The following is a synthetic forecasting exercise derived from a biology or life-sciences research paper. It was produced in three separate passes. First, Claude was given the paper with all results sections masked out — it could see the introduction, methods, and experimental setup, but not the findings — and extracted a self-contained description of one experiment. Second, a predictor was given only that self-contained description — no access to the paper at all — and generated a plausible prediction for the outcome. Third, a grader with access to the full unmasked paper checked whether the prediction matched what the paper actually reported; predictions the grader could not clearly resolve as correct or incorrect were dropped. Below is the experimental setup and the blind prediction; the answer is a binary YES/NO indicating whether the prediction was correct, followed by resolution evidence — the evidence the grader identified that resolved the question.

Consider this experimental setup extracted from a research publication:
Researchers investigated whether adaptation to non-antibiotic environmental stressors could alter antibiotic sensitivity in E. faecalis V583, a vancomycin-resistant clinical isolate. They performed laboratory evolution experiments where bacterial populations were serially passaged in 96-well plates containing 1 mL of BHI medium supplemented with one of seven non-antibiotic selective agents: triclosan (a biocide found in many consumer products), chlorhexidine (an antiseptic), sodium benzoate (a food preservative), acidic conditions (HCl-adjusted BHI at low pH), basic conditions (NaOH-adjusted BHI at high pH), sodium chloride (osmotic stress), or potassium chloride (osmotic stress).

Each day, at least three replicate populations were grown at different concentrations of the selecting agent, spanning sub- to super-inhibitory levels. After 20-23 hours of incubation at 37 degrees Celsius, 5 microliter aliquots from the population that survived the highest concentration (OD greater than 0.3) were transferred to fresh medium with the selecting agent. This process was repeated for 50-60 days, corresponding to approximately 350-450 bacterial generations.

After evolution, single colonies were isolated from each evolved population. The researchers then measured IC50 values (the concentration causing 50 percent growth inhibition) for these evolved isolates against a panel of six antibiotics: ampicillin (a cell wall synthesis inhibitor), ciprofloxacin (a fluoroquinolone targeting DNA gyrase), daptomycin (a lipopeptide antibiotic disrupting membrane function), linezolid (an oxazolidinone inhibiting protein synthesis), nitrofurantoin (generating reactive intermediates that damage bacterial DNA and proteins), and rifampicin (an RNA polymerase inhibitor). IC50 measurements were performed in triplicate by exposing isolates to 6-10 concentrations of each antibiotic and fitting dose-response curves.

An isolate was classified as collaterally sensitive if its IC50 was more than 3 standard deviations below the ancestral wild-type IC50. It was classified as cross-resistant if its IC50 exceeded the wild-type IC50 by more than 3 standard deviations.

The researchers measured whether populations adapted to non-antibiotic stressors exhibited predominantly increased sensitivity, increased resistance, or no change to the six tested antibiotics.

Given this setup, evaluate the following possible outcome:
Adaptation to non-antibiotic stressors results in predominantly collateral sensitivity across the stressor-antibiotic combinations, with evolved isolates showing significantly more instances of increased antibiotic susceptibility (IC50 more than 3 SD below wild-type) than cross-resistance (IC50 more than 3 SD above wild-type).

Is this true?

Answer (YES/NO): YES